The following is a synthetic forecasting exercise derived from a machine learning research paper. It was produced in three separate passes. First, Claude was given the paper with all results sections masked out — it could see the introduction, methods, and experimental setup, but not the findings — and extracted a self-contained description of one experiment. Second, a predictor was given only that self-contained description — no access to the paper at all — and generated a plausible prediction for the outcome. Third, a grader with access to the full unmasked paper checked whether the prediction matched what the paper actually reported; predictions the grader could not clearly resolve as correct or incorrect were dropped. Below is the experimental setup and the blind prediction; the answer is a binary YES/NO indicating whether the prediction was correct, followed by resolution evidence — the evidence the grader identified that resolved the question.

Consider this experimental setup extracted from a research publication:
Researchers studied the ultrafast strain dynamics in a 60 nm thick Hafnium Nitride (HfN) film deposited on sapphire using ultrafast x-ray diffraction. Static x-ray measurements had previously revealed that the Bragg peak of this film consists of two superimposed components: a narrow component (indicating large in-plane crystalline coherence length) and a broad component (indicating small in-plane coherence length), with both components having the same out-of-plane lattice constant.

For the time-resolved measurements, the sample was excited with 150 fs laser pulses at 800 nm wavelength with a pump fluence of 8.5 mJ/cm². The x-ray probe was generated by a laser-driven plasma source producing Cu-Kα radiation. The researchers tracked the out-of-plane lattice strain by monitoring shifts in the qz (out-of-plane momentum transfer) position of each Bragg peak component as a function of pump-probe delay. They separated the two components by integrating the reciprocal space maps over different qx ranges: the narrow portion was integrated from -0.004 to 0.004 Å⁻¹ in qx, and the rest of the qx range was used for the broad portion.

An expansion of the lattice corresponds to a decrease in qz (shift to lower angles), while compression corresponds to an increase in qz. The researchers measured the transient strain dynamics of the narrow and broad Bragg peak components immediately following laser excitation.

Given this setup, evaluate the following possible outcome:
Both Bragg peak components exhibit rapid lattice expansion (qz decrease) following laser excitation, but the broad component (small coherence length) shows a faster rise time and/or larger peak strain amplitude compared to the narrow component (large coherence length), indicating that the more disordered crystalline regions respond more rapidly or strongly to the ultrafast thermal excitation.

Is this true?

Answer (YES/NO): NO